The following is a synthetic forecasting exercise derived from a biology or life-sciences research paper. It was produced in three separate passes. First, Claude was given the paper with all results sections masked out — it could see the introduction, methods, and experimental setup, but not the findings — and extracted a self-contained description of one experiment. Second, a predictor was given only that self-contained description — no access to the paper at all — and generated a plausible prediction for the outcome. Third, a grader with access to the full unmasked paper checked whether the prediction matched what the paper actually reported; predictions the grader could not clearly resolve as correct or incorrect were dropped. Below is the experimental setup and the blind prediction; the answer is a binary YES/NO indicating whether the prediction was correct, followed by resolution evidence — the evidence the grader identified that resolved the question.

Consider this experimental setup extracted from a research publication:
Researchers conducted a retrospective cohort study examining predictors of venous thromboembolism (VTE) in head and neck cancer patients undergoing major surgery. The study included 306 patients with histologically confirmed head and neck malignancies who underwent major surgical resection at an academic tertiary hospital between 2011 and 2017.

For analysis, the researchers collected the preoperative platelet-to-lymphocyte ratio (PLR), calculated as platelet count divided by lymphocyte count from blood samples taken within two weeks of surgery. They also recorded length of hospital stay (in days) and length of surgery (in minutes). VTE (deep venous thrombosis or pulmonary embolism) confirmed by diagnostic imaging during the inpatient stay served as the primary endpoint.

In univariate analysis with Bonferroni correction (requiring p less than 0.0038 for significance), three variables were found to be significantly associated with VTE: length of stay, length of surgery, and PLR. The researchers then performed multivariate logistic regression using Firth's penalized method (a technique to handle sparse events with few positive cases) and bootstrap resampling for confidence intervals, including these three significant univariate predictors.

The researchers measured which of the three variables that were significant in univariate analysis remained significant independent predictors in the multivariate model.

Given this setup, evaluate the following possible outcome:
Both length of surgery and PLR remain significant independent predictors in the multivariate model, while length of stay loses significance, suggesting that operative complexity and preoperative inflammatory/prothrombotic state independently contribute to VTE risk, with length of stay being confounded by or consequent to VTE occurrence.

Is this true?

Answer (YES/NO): YES